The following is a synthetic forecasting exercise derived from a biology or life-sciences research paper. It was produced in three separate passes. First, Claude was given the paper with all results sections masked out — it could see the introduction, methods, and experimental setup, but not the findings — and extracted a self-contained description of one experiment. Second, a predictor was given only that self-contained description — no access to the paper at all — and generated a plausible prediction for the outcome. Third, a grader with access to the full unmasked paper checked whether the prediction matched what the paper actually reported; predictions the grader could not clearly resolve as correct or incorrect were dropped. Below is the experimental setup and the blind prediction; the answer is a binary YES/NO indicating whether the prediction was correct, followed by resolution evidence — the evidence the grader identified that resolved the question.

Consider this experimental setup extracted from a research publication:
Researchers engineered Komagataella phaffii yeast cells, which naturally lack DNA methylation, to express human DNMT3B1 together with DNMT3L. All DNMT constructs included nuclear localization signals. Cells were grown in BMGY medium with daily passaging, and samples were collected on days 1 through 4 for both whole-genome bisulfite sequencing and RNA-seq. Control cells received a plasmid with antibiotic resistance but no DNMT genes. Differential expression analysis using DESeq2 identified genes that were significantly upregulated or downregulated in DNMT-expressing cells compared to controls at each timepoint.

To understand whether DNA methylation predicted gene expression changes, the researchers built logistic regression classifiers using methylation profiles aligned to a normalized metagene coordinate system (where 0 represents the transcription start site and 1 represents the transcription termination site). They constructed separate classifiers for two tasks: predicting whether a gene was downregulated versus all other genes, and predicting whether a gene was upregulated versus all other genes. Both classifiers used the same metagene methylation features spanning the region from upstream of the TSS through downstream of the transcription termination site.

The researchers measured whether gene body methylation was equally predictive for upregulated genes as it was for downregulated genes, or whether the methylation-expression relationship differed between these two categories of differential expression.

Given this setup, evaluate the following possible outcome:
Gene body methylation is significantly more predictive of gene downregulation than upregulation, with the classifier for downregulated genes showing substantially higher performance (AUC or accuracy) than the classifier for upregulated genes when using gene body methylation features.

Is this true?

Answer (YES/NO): YES